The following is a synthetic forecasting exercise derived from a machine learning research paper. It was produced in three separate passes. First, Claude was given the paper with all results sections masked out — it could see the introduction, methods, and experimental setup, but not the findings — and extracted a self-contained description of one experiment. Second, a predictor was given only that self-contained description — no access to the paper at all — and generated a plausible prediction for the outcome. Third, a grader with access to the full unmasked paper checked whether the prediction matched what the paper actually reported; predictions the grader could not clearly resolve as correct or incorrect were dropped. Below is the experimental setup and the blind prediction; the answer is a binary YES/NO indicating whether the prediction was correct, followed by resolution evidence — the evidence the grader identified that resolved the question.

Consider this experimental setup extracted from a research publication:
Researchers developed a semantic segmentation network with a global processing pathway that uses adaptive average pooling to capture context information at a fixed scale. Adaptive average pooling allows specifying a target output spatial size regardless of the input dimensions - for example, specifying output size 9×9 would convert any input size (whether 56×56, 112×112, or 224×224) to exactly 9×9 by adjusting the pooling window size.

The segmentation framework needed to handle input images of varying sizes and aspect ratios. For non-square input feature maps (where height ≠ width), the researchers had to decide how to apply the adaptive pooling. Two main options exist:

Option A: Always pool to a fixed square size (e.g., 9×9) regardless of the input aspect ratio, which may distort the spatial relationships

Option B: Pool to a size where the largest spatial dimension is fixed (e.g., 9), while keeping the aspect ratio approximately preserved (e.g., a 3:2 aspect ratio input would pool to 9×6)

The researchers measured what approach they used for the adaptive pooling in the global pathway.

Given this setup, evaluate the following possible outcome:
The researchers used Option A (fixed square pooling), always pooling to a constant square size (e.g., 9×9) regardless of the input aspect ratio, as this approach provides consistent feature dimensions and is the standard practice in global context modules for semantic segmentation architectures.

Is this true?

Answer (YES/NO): NO